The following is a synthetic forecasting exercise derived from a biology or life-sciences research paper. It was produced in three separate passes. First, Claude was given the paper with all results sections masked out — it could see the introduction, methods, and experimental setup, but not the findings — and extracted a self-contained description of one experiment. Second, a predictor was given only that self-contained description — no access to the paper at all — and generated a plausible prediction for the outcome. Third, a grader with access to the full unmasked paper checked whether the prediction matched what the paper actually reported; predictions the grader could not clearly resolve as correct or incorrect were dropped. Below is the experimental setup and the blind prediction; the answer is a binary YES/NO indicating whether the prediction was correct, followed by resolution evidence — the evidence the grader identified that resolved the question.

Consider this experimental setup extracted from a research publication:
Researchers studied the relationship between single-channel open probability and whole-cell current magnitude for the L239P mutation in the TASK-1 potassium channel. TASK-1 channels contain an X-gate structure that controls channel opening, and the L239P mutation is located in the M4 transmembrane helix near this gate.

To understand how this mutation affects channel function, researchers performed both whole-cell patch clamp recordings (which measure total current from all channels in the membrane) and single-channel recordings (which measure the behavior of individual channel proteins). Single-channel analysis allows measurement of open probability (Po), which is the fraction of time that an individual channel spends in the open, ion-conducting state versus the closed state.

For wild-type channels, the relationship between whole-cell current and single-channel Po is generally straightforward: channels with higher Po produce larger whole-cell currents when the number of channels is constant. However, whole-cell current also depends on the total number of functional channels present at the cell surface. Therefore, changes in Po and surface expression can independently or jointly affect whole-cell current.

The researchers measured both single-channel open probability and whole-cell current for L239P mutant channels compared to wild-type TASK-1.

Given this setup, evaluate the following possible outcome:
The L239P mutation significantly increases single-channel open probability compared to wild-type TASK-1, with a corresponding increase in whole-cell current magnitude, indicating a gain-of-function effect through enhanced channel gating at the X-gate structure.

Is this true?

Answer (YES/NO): NO